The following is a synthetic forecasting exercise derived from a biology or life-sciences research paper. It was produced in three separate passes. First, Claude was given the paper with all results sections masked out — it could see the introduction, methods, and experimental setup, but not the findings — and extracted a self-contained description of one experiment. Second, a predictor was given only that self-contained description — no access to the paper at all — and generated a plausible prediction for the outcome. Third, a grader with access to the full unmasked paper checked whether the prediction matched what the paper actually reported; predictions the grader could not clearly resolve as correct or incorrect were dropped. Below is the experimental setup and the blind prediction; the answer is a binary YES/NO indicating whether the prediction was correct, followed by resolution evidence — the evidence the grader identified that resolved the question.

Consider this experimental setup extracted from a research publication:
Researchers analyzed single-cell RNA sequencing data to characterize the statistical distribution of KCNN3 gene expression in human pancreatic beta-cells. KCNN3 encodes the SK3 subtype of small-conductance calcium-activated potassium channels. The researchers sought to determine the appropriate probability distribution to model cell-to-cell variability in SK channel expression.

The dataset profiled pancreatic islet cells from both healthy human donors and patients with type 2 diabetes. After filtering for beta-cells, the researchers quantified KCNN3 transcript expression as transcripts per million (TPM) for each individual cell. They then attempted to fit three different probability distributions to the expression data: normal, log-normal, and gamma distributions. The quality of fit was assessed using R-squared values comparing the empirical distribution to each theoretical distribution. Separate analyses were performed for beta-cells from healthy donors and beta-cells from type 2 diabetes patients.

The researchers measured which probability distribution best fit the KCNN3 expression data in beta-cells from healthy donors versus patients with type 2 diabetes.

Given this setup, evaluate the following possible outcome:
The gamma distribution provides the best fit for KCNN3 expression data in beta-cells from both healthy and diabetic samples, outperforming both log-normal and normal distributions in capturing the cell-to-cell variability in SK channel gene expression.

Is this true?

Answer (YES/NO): NO